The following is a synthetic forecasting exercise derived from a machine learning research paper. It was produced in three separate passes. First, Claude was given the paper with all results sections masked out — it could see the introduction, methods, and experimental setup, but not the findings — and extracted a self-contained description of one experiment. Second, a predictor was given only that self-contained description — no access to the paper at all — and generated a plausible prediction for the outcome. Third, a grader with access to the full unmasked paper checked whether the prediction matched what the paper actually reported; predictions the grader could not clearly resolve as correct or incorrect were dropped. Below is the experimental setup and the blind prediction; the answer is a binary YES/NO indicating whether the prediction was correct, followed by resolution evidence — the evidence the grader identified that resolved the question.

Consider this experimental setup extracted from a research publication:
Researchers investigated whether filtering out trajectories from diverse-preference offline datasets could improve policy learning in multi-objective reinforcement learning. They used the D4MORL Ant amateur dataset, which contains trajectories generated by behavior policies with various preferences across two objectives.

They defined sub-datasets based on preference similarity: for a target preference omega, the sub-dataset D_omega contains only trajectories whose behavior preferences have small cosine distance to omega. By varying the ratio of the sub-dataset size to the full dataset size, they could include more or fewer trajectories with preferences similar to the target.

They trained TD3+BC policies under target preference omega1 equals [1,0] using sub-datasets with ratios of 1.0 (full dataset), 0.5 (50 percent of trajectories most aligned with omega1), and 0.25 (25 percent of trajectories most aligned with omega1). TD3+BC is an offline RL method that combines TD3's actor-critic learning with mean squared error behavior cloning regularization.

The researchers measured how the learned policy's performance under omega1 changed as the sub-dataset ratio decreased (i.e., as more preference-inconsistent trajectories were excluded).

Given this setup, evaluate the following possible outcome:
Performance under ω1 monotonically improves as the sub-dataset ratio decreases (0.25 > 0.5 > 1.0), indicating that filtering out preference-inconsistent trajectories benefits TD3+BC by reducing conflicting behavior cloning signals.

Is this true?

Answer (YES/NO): YES